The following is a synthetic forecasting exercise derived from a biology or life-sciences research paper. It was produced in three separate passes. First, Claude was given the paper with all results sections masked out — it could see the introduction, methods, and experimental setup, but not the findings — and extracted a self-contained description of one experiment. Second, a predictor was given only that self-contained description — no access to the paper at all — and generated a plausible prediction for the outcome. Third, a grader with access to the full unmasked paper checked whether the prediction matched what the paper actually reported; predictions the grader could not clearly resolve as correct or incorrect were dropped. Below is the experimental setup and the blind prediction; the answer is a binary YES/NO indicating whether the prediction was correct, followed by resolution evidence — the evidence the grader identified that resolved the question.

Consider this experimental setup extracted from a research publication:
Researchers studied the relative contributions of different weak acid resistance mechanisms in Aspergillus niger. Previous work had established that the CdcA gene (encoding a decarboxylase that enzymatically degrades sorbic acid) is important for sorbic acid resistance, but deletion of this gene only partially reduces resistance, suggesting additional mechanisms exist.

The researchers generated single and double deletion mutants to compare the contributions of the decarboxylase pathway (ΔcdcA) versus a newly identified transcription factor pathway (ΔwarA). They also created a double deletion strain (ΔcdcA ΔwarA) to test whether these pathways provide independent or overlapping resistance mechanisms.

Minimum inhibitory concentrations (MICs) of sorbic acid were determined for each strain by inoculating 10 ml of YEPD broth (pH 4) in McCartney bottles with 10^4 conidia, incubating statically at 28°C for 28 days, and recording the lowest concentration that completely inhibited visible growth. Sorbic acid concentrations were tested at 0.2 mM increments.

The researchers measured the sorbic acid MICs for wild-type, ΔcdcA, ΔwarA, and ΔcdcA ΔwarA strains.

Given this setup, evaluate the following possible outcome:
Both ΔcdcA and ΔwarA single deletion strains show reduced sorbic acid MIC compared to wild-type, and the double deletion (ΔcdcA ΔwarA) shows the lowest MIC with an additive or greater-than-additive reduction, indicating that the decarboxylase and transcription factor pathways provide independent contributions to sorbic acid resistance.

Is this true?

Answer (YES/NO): YES